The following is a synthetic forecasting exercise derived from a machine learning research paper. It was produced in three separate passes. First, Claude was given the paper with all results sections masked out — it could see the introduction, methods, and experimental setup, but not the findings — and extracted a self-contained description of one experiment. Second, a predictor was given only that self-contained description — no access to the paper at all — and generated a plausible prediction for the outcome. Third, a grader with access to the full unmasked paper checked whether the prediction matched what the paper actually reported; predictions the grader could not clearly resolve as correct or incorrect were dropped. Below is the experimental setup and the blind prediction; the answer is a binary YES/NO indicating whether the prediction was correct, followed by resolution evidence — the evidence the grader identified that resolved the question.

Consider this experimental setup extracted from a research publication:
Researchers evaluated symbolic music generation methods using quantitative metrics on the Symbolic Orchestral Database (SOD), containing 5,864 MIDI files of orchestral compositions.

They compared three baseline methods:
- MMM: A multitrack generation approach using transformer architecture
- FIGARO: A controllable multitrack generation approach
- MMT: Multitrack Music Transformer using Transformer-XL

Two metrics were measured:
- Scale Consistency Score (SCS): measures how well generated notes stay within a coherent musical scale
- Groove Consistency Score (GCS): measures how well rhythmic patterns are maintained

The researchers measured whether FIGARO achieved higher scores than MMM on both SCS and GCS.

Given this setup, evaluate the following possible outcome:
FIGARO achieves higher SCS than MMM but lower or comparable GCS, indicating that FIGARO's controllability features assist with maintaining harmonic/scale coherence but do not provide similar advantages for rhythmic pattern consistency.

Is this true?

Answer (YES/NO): NO